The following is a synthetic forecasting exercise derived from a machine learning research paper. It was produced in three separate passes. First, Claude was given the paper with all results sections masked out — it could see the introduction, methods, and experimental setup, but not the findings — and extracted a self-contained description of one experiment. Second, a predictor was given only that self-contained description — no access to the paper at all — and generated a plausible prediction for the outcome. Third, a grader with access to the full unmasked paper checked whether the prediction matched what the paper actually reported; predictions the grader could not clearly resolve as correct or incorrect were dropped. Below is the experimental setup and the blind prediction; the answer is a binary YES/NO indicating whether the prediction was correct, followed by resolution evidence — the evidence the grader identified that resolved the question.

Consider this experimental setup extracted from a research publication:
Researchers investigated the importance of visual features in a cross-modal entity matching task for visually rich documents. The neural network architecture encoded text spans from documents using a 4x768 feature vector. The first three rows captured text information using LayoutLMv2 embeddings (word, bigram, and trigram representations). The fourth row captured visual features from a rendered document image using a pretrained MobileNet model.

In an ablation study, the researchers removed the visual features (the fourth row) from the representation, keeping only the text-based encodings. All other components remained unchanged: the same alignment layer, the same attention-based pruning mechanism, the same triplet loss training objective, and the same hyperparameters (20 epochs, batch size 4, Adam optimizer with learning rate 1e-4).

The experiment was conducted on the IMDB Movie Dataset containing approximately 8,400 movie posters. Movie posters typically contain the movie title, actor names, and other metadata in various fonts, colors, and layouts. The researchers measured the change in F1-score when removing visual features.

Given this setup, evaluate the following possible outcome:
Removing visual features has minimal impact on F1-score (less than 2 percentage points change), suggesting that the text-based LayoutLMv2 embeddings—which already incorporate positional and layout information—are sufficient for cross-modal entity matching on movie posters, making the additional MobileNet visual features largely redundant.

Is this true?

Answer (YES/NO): NO